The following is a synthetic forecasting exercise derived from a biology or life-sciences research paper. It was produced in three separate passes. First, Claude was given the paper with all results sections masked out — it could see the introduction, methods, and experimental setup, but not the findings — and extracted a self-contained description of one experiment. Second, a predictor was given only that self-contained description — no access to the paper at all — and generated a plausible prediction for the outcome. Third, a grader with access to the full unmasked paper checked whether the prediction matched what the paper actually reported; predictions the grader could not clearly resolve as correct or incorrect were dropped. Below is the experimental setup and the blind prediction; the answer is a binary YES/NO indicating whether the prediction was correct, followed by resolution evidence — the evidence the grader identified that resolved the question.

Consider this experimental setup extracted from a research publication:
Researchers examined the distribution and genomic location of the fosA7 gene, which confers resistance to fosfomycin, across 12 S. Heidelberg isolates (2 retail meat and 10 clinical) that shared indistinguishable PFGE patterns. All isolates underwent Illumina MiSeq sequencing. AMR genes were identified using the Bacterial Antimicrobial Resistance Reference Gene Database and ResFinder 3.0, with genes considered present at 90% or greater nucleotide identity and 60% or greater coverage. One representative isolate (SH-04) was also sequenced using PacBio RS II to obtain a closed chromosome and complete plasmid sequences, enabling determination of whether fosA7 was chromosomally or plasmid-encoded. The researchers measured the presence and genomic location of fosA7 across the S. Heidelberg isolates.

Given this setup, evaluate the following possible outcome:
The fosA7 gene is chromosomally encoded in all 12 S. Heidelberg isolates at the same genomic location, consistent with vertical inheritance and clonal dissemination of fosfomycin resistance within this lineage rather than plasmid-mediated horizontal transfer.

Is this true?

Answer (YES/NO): NO